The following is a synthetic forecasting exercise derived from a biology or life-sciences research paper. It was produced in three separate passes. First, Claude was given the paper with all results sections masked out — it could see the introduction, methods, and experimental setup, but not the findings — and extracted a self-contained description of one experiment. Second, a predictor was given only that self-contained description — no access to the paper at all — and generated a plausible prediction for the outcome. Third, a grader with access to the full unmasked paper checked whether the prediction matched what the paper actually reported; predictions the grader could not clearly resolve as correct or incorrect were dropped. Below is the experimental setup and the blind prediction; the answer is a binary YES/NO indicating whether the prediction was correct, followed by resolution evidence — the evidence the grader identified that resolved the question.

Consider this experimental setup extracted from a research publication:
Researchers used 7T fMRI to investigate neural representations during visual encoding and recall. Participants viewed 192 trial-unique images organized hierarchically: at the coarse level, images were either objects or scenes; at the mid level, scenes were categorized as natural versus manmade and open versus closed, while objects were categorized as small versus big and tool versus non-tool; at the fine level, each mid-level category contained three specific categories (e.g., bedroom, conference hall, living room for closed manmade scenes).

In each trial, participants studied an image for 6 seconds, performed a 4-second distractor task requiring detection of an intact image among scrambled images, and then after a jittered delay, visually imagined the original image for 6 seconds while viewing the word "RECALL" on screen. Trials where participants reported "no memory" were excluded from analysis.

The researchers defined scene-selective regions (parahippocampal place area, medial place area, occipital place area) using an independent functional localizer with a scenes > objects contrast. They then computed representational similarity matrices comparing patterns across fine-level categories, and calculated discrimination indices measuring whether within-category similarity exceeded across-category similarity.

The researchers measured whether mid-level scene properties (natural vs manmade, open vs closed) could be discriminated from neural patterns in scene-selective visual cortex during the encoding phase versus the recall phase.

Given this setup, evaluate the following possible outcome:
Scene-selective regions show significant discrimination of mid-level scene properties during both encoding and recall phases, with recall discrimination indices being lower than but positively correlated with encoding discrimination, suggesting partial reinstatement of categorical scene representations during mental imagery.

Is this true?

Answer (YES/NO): NO